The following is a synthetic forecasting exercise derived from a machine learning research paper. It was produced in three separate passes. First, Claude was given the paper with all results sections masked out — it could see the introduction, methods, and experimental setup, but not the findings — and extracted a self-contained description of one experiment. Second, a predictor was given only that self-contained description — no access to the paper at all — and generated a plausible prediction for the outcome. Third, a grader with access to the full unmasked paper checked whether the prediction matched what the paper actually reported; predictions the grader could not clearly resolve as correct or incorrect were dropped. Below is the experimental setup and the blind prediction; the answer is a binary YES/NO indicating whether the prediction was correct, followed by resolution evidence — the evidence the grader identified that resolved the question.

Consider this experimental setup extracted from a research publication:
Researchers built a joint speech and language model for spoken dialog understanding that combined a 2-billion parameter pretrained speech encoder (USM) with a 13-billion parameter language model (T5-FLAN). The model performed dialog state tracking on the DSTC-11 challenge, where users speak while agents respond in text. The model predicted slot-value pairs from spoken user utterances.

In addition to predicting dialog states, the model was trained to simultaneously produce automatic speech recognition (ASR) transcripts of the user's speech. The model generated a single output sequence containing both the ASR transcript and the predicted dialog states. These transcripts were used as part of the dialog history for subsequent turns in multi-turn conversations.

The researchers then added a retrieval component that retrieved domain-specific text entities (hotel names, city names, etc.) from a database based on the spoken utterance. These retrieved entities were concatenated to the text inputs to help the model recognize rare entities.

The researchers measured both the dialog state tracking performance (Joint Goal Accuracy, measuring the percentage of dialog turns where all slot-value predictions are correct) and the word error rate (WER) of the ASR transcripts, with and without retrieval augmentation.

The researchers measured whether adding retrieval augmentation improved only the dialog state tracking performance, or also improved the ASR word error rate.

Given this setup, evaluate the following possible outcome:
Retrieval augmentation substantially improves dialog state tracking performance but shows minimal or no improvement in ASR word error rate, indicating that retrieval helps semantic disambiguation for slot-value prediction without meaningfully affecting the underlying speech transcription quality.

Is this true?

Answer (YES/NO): NO